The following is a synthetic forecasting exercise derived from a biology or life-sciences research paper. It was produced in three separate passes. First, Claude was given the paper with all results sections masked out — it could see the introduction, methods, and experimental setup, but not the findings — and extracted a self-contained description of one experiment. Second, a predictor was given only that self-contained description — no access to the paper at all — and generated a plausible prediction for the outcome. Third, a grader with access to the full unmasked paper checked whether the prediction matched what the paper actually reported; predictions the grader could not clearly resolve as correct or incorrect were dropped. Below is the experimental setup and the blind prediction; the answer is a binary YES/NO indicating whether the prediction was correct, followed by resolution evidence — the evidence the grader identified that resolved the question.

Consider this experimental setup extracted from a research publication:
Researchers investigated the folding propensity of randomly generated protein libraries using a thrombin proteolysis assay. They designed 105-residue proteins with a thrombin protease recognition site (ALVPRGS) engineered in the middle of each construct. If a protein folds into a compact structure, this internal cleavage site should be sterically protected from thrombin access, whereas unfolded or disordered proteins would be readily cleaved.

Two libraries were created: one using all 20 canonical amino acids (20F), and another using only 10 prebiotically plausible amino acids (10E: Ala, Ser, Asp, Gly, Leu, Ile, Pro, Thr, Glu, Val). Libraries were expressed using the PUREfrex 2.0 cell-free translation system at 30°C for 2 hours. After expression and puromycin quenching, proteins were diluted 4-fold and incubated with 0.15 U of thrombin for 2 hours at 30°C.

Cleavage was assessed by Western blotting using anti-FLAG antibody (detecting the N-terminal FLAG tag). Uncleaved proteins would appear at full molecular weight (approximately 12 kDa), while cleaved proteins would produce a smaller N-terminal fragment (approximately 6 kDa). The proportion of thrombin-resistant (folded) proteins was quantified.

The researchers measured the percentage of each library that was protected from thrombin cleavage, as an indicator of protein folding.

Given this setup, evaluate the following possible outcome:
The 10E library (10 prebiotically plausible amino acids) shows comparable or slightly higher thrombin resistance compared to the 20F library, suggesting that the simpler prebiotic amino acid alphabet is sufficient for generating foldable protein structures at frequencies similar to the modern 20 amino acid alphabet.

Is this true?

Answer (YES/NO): YES